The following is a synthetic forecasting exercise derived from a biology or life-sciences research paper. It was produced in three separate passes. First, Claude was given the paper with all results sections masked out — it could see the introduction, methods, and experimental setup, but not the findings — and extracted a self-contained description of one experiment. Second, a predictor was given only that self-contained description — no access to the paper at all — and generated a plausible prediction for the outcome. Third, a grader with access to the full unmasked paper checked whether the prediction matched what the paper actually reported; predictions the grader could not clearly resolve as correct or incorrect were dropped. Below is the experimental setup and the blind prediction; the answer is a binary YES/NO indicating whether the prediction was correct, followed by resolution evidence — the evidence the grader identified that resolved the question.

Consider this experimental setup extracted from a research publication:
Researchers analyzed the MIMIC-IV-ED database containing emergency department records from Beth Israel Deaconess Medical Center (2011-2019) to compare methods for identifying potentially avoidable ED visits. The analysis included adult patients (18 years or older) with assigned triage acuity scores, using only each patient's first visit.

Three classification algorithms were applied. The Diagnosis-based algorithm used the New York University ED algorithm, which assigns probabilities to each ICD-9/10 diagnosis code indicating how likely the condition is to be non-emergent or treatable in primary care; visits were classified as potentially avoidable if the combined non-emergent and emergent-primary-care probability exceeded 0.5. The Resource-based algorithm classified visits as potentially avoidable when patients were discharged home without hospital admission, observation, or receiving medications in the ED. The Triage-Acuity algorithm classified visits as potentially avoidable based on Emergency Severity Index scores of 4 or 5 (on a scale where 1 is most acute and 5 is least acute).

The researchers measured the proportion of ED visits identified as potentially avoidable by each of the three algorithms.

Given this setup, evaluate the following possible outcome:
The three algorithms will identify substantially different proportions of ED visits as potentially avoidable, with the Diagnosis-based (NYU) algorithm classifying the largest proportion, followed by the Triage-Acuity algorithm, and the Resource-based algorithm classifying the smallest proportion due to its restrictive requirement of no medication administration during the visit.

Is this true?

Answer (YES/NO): NO